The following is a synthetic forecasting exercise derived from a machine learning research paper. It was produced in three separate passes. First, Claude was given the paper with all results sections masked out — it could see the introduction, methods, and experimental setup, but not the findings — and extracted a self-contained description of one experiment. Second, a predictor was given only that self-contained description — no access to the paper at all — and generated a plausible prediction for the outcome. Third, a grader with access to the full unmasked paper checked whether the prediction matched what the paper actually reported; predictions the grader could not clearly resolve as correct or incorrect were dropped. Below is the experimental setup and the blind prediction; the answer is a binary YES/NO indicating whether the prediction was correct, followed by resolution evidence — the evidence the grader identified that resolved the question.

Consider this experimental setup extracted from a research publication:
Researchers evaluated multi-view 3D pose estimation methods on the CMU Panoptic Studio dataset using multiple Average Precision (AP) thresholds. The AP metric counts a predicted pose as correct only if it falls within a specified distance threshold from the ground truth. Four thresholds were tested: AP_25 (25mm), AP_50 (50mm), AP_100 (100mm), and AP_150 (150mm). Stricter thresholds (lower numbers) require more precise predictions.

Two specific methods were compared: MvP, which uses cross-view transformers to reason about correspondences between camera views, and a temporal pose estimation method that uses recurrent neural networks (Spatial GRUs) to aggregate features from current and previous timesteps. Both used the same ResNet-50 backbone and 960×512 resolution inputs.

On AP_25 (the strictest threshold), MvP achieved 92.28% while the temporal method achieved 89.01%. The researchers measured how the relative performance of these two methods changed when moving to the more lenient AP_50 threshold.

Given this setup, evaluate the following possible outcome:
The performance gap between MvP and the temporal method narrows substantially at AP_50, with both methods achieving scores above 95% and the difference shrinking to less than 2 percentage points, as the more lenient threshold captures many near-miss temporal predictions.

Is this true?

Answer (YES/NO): NO